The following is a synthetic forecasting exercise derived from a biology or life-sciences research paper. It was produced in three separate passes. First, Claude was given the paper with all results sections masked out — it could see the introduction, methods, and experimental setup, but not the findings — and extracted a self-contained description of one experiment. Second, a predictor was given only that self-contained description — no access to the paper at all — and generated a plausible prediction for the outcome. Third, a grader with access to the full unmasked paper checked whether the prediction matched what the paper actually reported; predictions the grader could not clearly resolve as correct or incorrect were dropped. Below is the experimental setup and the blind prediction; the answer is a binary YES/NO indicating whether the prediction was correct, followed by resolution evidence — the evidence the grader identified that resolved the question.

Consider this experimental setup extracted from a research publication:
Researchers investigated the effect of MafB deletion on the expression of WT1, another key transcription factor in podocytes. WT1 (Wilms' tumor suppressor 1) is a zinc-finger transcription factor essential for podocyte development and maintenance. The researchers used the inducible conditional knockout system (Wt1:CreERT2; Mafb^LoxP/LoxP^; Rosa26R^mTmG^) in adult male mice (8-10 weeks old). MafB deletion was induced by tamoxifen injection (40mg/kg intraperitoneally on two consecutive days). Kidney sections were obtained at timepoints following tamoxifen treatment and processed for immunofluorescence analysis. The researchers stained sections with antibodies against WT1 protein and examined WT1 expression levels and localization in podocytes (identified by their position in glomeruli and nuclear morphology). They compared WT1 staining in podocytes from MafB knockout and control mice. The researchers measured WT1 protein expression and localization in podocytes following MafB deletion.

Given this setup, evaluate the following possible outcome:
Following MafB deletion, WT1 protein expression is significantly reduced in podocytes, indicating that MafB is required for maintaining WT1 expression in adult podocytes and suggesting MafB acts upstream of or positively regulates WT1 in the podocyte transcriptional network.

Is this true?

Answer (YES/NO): NO